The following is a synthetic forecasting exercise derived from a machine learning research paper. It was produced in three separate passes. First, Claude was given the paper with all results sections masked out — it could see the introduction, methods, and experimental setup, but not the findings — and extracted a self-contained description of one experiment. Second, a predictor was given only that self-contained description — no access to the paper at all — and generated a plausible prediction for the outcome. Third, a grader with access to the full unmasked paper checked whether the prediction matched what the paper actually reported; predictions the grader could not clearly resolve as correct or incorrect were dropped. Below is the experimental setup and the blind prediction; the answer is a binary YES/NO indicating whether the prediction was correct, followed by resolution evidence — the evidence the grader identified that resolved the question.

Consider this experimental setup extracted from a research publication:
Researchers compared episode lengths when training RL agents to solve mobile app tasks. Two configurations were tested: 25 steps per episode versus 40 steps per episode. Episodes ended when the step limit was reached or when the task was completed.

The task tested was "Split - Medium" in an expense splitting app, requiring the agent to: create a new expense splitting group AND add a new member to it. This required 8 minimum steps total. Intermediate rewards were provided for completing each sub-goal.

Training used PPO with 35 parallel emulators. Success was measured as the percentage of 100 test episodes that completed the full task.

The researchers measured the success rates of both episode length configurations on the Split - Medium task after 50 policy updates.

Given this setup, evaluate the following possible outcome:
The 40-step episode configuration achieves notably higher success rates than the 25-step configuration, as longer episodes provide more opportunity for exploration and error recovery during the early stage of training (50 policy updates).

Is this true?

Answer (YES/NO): NO